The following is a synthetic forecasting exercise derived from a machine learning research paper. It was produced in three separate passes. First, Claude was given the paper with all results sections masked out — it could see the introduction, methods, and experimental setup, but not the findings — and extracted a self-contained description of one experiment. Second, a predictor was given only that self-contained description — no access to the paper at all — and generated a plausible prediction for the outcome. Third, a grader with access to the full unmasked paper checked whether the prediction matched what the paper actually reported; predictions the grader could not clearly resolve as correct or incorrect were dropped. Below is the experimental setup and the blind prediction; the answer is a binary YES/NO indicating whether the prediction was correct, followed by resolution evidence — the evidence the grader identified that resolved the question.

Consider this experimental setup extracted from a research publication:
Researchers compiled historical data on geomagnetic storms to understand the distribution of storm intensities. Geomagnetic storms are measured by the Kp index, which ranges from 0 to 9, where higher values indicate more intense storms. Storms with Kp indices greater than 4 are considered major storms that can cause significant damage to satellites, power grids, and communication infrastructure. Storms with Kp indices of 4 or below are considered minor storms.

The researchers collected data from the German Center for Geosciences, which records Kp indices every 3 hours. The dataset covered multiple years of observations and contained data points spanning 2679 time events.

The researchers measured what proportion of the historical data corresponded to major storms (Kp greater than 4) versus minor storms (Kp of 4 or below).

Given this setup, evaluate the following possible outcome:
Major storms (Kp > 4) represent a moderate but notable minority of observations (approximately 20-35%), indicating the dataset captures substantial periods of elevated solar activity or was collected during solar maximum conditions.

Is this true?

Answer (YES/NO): NO